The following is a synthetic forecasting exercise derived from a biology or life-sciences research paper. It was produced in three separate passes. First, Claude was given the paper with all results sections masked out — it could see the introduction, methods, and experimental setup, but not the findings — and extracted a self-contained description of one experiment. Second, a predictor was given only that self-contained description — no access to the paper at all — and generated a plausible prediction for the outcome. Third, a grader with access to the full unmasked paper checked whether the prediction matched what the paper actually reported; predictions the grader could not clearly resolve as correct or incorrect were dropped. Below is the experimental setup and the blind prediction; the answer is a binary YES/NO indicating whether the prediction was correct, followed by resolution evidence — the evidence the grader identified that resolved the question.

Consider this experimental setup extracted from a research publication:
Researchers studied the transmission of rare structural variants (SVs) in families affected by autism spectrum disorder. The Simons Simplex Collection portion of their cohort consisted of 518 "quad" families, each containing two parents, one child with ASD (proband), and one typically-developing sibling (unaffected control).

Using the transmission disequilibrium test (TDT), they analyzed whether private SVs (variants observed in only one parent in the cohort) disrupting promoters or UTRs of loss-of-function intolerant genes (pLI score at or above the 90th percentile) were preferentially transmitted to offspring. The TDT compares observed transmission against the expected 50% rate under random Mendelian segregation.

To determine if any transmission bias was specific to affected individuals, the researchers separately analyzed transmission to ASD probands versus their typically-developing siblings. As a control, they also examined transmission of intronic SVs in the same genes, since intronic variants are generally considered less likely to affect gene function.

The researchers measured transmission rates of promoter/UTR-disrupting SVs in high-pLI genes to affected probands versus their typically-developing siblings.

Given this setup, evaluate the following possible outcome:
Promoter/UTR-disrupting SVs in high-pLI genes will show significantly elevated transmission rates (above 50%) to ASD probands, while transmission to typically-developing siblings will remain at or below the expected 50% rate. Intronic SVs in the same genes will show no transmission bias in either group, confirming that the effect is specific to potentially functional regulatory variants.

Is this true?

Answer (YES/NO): YES